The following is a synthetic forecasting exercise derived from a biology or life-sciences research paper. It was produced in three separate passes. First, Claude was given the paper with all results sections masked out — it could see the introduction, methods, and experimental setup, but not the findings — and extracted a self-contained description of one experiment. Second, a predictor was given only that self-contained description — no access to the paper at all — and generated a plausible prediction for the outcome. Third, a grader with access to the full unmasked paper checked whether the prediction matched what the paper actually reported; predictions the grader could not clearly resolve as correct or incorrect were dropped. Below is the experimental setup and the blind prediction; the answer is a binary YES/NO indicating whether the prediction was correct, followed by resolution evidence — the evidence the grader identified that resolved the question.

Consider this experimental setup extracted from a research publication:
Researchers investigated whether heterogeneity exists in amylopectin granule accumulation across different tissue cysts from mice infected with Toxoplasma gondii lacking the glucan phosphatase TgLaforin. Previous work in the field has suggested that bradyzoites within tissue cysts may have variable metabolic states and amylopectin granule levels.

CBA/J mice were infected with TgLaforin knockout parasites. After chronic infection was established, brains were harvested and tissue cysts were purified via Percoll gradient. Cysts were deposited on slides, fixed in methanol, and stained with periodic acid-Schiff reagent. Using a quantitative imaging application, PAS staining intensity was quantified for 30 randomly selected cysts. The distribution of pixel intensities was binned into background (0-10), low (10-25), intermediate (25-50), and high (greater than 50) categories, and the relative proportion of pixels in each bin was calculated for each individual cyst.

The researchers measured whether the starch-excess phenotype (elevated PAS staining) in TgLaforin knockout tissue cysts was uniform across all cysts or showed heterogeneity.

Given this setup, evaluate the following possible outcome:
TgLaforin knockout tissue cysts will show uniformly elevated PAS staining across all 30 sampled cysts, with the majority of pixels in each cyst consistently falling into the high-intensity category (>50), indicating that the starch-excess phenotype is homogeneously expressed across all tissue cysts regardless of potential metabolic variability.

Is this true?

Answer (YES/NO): NO